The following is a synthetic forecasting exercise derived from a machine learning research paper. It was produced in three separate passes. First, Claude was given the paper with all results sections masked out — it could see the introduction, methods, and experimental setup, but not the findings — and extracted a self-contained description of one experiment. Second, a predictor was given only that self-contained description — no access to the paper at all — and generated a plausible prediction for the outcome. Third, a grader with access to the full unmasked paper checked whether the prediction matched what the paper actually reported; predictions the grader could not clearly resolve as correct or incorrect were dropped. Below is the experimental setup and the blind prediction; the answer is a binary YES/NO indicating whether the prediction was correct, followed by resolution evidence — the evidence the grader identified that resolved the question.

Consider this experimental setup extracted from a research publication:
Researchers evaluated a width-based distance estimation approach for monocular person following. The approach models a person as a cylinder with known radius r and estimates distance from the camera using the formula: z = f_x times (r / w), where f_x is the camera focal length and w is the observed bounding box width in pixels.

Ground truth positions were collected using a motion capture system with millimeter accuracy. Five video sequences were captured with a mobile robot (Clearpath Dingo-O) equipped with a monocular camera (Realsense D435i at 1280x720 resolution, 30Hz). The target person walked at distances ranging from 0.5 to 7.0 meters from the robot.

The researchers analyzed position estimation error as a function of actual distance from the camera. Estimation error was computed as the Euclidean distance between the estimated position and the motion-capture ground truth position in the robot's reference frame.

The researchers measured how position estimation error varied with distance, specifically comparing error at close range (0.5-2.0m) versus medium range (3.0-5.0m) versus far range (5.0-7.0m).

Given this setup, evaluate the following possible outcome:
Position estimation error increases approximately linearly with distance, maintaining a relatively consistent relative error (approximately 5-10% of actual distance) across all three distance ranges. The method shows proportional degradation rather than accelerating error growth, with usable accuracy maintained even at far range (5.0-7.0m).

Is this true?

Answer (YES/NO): NO